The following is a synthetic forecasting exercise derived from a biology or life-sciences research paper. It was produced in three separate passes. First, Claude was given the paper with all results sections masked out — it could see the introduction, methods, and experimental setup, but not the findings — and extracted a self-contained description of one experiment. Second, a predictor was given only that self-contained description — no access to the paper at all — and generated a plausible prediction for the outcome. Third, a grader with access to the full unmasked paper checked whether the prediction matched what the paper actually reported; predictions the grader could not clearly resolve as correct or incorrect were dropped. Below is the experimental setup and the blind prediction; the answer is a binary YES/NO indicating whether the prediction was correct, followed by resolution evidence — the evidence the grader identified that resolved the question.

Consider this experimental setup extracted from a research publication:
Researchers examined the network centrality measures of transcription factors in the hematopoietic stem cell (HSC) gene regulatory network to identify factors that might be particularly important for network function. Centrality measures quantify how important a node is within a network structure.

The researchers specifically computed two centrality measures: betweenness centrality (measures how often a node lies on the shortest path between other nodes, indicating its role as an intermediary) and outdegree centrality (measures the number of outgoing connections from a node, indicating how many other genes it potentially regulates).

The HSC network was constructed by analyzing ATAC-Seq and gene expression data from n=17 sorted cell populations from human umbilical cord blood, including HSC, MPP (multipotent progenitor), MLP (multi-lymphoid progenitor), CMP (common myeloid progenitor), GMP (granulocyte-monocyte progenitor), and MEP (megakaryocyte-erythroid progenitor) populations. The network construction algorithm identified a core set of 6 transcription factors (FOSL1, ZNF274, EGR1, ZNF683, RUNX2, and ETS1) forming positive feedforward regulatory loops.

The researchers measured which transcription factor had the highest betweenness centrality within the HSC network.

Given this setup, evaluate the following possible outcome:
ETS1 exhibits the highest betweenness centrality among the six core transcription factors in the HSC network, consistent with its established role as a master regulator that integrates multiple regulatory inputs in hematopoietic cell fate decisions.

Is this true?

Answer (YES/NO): YES